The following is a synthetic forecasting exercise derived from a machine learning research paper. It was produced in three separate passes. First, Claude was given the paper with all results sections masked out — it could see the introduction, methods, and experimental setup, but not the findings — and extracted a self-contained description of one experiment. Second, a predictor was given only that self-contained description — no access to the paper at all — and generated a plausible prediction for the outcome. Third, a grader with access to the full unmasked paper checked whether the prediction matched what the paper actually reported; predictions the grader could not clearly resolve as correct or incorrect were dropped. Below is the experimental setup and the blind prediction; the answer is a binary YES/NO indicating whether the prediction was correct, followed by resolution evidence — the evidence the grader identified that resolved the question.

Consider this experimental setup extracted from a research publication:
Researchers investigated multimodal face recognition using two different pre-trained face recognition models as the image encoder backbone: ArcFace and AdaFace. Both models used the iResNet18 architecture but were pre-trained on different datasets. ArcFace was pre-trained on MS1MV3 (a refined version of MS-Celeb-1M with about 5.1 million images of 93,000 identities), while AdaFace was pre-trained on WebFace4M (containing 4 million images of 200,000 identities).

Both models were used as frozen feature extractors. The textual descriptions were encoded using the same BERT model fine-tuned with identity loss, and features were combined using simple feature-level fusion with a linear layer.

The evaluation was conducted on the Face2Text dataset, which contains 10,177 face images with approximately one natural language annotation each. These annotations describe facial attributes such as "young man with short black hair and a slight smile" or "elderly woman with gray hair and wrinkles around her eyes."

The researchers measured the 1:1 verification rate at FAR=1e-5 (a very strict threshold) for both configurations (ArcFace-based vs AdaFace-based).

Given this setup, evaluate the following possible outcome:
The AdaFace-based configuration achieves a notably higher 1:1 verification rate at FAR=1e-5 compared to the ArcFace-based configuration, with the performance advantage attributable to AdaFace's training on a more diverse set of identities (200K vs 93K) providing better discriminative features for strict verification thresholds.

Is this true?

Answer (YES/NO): NO